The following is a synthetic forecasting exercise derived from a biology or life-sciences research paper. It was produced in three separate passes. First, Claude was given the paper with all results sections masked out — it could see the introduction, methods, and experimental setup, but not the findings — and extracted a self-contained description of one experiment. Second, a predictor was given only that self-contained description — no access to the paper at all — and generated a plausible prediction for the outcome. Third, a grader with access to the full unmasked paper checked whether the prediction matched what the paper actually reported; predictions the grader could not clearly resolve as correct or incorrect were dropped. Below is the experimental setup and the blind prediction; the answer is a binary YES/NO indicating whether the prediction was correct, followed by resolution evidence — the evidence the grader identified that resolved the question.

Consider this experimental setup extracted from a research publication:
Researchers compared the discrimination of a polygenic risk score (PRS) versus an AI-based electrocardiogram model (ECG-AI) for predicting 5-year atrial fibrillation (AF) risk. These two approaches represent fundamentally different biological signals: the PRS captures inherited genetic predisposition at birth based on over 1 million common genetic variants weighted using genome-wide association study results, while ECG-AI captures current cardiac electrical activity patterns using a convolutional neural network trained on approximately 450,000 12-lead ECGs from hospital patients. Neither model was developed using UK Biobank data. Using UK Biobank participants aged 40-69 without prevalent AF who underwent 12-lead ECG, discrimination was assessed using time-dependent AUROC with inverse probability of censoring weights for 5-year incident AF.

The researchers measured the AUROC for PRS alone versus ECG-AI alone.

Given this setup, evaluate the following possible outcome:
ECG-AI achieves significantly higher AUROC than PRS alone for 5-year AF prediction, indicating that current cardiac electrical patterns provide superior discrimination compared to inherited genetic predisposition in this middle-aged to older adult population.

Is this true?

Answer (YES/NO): YES